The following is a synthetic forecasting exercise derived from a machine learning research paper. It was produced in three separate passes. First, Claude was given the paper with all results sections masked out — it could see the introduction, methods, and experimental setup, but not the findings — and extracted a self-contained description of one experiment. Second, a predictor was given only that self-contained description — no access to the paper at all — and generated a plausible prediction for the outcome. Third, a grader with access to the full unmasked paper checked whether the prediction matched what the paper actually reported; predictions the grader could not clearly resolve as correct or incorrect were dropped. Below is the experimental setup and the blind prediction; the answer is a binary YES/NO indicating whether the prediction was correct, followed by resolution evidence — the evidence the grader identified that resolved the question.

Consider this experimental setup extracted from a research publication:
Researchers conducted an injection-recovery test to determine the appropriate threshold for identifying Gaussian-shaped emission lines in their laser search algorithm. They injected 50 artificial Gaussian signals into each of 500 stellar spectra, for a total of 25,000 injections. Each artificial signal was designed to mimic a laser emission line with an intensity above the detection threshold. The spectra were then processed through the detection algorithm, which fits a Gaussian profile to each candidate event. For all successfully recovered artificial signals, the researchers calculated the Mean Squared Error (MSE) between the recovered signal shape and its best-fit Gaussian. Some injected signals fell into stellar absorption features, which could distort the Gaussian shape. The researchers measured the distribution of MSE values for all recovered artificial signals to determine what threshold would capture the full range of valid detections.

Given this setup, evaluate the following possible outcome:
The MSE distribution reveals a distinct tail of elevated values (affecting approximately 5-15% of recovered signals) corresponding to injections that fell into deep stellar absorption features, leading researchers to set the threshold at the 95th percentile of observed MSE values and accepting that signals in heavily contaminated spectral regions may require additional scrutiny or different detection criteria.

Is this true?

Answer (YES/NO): NO